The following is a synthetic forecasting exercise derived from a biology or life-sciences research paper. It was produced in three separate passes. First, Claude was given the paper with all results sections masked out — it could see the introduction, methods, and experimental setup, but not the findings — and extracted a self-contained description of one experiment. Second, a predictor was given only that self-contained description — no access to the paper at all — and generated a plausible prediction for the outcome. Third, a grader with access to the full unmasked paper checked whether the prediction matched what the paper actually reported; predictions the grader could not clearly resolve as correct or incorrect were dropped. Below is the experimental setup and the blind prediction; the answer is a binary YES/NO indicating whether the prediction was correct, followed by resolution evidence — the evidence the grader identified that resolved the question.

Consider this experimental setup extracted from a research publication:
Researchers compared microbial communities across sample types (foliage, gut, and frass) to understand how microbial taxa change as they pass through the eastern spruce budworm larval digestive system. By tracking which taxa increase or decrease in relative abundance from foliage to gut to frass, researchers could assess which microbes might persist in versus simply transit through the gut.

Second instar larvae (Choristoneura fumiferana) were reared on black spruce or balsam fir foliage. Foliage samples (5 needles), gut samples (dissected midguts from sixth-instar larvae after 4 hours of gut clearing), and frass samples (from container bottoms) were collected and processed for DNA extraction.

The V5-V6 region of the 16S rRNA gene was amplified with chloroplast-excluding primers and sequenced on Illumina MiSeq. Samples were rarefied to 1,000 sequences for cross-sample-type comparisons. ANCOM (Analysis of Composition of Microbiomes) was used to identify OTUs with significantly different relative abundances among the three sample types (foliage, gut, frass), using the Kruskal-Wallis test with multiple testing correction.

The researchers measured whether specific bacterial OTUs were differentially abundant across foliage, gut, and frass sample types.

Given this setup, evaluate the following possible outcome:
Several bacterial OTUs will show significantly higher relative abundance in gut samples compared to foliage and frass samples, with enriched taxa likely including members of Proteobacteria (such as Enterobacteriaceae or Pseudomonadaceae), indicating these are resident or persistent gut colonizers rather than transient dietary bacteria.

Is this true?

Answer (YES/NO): NO